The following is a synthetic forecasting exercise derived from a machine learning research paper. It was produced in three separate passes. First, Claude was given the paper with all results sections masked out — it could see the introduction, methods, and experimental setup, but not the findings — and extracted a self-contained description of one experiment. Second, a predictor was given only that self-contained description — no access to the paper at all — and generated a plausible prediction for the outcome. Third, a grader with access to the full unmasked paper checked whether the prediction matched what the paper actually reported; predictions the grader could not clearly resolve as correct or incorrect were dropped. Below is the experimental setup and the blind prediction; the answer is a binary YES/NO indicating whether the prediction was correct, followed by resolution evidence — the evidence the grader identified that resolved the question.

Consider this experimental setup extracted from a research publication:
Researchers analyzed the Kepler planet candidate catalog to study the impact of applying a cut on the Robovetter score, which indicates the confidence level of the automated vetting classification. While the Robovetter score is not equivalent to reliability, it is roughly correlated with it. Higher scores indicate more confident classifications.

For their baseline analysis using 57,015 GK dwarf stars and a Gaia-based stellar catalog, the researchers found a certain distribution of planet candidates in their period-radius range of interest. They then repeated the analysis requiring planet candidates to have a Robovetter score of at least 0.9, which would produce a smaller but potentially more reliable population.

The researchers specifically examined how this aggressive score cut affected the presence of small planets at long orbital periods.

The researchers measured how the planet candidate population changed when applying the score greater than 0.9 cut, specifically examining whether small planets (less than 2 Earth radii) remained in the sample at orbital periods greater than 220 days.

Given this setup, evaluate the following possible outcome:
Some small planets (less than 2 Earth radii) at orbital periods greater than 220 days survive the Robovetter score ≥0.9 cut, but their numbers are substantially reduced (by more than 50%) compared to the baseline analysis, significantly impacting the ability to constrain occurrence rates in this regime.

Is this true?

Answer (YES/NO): NO